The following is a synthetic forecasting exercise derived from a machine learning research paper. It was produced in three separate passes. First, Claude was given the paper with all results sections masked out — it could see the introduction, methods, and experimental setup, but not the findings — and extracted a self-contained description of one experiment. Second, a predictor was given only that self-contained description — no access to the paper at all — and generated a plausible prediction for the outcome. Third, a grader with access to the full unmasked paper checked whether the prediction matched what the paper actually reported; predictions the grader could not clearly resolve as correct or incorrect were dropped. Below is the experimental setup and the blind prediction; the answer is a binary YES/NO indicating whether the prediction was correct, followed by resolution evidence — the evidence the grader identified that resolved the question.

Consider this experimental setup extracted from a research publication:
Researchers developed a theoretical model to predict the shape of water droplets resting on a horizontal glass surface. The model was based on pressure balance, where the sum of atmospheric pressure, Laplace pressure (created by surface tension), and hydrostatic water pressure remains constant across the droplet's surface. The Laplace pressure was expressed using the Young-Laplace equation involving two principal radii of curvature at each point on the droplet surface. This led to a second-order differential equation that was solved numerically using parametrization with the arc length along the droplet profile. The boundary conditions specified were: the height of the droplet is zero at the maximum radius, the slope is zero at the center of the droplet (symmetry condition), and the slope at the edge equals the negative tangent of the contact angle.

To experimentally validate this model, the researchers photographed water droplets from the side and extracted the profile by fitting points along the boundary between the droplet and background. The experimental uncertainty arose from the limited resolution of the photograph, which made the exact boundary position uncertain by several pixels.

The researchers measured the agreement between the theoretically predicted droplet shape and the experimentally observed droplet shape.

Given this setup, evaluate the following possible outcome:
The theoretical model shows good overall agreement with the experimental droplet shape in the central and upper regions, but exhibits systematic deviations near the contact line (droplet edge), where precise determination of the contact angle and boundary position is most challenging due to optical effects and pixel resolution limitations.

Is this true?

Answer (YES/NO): NO